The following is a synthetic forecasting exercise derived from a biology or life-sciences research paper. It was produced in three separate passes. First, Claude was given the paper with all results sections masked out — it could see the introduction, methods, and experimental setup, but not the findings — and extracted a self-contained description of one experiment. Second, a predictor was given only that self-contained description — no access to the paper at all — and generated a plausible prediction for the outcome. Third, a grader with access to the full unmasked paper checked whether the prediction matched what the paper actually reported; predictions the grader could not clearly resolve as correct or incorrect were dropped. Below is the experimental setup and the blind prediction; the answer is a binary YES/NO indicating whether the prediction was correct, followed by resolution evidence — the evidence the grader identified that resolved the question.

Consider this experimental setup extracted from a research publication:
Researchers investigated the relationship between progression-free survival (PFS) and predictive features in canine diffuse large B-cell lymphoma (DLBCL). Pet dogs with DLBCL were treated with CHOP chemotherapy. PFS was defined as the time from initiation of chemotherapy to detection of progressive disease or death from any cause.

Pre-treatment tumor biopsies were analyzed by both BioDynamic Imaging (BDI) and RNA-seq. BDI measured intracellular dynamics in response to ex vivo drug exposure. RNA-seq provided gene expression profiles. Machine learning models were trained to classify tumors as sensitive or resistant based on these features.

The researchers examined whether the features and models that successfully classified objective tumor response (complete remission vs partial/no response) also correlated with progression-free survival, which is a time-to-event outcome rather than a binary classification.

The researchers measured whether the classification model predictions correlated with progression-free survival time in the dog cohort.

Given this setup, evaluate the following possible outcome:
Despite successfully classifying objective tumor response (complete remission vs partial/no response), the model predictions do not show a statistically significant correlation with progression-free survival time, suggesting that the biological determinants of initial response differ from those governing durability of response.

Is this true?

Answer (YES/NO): NO